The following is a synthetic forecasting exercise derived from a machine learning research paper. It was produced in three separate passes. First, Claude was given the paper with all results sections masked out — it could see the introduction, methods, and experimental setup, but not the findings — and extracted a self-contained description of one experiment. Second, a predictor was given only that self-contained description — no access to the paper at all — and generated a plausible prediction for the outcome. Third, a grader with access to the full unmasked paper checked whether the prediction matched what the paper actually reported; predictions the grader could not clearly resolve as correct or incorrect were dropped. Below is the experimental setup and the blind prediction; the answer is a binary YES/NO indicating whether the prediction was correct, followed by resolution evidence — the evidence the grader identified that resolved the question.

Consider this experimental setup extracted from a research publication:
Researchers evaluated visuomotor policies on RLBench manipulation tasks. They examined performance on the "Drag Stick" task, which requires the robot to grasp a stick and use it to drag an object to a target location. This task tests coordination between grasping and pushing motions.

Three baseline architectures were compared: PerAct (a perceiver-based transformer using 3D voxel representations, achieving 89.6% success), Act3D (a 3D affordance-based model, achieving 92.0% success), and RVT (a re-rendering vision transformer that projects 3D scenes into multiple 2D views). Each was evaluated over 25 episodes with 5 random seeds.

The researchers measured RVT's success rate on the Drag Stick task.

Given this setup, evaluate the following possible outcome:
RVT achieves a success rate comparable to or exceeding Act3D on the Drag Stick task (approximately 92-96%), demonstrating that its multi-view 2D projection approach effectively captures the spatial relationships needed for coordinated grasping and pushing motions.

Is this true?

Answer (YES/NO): NO